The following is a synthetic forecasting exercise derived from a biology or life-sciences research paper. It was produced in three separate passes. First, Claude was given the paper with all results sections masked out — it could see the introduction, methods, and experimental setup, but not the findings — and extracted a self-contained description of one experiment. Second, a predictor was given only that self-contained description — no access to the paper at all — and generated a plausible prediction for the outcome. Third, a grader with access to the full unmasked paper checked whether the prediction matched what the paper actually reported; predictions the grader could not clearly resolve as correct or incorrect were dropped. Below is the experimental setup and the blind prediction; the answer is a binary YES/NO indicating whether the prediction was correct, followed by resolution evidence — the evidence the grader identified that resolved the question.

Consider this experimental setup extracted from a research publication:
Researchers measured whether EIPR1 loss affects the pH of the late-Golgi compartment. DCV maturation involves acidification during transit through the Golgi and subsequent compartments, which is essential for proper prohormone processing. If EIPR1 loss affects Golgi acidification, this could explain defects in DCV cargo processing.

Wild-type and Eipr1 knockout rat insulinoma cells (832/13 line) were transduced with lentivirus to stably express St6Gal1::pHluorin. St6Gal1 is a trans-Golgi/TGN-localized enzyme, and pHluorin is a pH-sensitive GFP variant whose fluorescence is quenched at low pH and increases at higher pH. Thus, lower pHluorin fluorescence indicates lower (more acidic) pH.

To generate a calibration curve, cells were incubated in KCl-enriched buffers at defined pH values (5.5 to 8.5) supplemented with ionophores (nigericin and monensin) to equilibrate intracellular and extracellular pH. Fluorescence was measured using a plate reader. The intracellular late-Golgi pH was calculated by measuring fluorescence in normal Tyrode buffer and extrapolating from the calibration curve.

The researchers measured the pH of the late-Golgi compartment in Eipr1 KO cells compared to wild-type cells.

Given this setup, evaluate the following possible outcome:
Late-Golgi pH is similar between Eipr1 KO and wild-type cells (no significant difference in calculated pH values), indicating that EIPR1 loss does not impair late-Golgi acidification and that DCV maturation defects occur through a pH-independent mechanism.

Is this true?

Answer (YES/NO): YES